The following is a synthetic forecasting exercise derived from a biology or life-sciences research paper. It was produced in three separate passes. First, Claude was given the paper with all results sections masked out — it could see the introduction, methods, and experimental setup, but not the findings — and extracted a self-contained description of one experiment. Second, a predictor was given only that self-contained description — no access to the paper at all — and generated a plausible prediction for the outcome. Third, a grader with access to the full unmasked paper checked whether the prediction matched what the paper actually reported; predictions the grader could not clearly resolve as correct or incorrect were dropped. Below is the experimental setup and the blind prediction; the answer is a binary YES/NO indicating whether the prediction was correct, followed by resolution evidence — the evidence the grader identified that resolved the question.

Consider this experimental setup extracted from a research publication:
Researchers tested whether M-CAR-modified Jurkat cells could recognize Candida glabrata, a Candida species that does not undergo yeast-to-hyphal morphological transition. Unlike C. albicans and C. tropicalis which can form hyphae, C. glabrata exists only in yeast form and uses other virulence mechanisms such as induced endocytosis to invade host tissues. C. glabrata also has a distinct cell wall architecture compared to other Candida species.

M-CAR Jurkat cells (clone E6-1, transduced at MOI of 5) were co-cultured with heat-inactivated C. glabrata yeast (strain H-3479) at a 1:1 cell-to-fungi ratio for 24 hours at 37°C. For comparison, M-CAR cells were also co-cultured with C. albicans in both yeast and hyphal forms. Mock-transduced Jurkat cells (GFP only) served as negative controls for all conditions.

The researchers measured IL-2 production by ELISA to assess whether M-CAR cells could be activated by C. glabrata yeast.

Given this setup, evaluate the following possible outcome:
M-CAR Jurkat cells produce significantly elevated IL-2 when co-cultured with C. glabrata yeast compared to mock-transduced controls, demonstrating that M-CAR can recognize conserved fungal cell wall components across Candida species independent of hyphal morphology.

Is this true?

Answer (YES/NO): YES